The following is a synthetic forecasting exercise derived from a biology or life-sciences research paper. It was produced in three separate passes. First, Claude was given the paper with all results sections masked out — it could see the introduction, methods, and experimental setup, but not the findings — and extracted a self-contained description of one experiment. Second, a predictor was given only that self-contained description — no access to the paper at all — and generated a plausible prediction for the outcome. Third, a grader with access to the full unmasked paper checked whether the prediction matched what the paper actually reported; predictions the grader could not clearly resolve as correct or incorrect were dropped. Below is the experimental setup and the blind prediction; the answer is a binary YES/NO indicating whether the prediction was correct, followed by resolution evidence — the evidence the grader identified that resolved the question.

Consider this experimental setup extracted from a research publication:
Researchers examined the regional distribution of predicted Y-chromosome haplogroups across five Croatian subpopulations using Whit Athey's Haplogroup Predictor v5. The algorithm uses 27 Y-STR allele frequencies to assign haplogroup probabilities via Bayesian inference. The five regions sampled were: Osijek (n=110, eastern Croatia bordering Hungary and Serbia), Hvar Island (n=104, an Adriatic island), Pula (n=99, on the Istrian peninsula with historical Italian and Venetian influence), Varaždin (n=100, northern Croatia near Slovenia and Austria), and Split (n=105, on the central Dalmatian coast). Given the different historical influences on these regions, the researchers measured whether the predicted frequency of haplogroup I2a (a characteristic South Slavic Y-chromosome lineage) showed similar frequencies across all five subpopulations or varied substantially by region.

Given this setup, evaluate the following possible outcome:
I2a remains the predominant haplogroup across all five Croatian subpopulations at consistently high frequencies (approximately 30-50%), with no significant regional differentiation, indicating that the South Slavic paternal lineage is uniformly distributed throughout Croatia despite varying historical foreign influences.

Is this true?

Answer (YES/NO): NO